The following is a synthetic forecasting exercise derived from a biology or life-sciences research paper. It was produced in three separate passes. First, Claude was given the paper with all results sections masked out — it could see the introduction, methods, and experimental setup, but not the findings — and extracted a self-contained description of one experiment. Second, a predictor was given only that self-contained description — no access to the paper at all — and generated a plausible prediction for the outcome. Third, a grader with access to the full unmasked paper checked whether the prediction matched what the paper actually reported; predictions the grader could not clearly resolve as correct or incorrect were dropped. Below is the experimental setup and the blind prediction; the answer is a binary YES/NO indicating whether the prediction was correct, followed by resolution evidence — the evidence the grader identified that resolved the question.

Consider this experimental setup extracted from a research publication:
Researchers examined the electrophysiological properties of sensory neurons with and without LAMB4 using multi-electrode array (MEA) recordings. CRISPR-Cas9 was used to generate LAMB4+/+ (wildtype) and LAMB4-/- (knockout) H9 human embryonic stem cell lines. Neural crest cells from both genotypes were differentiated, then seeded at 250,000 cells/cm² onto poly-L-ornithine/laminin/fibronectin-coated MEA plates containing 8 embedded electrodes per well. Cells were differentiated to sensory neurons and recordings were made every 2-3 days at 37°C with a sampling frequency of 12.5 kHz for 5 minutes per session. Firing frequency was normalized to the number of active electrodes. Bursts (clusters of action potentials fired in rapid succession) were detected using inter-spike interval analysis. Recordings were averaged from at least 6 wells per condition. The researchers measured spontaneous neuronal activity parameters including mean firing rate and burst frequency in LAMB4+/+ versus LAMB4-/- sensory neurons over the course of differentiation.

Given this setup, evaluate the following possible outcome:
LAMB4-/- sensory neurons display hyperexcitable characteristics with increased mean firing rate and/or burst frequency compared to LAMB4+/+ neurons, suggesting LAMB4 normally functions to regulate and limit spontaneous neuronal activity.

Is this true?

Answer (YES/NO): NO